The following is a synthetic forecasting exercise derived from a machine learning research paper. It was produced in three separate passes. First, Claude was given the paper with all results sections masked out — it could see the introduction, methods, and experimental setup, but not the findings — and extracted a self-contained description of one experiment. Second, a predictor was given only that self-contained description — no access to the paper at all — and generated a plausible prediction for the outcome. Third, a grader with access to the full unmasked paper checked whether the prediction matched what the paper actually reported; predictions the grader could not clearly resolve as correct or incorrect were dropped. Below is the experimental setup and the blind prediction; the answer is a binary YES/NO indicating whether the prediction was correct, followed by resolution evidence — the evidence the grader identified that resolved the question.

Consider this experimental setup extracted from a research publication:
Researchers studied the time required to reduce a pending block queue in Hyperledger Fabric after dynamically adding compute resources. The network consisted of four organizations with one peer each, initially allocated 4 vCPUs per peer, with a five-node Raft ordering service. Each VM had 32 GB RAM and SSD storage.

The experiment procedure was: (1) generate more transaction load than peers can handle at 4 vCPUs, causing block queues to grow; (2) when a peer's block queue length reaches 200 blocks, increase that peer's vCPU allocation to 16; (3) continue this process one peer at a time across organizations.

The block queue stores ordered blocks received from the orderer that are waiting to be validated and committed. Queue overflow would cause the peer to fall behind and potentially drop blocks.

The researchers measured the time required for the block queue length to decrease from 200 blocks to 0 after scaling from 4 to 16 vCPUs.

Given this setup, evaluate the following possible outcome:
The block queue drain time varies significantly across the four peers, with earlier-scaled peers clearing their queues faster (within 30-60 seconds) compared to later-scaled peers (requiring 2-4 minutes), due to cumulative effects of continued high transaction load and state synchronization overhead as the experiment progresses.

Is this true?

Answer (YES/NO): NO